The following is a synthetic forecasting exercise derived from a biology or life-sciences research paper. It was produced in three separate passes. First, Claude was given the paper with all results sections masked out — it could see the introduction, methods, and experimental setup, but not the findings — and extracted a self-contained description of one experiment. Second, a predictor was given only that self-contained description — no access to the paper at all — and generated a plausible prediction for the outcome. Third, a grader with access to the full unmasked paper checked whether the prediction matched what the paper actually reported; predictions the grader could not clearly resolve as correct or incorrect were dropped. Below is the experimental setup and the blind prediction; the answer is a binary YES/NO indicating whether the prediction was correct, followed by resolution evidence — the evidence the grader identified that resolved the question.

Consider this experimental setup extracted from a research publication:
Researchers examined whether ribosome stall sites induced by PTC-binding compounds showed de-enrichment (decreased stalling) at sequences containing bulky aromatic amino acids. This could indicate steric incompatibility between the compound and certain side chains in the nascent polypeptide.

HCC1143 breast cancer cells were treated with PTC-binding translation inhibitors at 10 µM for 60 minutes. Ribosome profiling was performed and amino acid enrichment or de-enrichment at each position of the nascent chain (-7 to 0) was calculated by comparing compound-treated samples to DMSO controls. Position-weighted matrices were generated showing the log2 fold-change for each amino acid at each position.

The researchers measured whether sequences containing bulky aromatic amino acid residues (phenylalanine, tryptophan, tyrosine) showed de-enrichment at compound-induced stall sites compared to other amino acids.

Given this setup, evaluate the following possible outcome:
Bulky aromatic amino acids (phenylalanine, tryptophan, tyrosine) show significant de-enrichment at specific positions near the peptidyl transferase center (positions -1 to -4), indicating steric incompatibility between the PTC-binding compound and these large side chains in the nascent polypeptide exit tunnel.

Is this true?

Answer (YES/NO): NO